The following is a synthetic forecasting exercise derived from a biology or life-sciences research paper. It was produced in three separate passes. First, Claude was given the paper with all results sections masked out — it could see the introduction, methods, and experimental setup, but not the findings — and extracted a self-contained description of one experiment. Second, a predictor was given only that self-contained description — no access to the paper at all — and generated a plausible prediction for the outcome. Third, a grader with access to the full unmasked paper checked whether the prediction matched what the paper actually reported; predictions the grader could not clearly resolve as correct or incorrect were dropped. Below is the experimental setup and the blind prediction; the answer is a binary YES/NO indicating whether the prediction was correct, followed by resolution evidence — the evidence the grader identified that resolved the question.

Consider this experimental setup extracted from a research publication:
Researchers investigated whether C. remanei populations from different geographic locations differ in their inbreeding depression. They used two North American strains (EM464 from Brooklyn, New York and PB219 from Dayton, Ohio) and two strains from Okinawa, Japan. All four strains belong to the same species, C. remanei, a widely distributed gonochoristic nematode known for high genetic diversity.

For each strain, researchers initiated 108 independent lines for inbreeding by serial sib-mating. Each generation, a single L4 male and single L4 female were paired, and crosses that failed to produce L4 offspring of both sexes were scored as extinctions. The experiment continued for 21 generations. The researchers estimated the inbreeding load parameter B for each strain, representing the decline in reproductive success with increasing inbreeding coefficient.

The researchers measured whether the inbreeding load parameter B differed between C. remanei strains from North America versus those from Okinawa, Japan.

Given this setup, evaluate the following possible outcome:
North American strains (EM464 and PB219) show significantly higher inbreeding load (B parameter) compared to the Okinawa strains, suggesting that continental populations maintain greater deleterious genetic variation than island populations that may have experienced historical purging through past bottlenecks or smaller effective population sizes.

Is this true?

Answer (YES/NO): YES